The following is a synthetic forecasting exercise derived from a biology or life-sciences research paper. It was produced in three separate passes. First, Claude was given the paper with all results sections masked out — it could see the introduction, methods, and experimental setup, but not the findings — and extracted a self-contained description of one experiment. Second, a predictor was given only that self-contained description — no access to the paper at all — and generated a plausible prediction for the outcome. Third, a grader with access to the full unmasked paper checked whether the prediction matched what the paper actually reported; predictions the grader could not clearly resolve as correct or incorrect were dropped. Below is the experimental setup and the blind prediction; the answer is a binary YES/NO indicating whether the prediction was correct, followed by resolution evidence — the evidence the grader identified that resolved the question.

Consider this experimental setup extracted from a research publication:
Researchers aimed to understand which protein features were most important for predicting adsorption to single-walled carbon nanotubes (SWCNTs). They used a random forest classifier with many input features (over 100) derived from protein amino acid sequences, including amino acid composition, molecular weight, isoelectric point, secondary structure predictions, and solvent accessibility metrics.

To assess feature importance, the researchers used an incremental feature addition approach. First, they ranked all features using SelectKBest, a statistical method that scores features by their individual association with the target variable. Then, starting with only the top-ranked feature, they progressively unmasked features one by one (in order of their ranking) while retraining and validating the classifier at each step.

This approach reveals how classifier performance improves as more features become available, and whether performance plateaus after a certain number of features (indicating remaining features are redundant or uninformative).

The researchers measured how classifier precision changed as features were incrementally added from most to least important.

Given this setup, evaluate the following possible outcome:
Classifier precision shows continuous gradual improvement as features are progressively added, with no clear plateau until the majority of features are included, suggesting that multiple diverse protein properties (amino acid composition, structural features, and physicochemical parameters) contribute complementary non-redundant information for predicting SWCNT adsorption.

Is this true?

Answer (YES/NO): NO